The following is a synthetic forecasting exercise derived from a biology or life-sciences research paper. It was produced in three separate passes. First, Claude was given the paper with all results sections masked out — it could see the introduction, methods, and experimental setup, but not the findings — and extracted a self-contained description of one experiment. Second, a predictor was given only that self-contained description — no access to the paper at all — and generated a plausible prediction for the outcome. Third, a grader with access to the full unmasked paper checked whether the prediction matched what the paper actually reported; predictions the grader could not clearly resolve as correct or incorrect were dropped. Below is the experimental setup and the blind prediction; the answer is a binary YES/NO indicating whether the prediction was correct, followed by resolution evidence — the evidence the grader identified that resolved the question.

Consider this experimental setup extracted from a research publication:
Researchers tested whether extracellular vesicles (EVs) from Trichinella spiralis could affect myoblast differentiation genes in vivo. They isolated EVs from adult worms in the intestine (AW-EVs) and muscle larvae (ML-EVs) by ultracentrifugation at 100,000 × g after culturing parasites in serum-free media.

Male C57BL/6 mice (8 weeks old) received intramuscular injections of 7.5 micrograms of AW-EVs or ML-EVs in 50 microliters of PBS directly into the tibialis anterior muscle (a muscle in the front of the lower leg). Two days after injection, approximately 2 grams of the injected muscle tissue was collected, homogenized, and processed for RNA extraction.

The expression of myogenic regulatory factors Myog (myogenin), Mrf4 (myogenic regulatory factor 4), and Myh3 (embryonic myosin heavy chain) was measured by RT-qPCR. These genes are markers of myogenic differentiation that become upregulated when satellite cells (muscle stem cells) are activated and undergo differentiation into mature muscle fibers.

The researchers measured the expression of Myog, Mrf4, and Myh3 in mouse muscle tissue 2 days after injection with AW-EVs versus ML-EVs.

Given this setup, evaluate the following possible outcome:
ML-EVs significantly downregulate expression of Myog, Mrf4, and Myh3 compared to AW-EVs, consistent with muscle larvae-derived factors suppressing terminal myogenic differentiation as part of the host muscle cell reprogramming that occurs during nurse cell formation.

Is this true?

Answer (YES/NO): NO